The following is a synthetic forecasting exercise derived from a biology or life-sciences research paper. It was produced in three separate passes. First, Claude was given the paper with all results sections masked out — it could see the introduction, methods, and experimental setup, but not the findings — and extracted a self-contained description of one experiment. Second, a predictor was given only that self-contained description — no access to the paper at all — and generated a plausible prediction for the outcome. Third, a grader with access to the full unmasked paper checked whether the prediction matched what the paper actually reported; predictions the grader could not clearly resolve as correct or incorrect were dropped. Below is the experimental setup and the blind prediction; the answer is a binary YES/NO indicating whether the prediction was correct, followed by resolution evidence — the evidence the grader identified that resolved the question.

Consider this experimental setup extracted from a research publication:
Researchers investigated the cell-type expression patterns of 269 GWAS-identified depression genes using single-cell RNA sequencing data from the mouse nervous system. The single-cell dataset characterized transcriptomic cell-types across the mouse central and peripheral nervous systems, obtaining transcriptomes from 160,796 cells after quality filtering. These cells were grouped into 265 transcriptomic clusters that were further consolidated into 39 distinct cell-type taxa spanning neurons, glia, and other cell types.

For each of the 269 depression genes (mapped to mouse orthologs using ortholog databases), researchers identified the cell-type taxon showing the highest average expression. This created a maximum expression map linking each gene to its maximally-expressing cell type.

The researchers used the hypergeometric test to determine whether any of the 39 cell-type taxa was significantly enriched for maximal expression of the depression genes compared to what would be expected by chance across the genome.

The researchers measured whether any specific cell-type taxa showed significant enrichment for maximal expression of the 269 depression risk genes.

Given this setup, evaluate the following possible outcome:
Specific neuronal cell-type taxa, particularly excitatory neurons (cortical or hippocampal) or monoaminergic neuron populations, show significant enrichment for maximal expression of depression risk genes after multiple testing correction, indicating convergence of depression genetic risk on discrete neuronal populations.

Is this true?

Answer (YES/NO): NO